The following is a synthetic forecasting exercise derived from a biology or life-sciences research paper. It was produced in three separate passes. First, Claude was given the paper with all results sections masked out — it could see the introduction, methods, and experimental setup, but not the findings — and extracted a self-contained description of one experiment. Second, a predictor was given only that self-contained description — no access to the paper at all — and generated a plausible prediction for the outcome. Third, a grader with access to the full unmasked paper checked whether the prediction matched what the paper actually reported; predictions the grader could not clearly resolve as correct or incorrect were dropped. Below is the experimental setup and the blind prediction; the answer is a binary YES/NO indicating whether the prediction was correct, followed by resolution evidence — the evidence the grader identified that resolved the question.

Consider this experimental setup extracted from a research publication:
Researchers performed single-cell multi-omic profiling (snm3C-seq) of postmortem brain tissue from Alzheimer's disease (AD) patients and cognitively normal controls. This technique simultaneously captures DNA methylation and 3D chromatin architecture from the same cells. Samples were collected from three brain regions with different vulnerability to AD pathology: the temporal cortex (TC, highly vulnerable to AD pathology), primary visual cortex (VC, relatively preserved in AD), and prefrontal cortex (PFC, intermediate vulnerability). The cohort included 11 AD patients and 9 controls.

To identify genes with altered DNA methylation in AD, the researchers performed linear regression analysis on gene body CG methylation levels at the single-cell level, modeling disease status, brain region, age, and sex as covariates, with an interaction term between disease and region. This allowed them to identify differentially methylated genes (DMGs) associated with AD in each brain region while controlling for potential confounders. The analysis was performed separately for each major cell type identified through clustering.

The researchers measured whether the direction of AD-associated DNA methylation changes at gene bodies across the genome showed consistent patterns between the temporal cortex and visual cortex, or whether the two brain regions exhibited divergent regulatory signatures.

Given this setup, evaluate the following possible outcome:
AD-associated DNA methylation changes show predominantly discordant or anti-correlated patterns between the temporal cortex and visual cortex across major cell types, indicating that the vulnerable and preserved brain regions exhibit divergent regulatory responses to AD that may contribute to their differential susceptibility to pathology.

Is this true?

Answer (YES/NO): YES